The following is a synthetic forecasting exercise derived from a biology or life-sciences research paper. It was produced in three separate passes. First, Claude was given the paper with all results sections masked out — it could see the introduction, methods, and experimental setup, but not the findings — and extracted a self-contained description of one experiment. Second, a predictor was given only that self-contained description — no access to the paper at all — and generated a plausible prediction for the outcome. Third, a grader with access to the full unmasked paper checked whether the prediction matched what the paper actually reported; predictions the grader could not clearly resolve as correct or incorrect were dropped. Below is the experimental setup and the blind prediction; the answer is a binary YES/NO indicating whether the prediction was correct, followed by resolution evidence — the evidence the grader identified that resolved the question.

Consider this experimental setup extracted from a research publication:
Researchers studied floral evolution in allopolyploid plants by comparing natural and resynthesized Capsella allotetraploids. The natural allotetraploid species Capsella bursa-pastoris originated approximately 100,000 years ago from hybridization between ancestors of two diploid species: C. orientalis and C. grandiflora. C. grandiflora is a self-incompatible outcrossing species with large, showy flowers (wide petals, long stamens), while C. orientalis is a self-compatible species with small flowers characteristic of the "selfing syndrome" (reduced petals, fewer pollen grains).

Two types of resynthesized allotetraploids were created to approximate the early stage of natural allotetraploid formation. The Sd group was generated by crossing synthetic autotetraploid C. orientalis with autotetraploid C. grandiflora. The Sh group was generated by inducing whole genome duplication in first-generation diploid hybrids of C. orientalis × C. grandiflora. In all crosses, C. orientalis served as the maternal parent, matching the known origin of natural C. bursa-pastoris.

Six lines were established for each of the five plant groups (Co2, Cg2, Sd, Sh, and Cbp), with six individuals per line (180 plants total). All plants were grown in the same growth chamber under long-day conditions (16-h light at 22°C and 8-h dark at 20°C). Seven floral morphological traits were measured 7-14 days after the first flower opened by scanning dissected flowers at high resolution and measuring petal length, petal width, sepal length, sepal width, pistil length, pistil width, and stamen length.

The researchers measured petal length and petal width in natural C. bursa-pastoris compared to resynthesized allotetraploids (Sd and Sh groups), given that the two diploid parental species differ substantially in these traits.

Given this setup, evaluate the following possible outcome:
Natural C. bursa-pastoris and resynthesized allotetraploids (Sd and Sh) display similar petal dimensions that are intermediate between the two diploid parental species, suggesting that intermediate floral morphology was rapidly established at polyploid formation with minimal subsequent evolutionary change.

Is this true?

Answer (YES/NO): NO